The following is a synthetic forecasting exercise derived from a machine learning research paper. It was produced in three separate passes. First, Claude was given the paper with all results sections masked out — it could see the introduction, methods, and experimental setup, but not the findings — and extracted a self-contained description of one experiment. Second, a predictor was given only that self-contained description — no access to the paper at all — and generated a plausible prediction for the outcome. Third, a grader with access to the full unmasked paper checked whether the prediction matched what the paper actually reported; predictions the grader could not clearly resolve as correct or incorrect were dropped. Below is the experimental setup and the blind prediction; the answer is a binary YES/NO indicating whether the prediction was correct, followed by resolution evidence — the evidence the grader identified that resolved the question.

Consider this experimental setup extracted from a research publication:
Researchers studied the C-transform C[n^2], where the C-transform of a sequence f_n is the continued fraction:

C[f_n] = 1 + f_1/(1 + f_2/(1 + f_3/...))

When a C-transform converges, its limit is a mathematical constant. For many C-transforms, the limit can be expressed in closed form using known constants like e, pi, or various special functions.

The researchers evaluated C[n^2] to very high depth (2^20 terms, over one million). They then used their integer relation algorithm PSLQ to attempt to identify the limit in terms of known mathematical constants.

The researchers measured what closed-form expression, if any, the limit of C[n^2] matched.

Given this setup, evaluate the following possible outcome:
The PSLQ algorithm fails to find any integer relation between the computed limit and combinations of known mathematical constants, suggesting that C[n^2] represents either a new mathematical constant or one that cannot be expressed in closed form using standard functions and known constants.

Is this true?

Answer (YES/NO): NO